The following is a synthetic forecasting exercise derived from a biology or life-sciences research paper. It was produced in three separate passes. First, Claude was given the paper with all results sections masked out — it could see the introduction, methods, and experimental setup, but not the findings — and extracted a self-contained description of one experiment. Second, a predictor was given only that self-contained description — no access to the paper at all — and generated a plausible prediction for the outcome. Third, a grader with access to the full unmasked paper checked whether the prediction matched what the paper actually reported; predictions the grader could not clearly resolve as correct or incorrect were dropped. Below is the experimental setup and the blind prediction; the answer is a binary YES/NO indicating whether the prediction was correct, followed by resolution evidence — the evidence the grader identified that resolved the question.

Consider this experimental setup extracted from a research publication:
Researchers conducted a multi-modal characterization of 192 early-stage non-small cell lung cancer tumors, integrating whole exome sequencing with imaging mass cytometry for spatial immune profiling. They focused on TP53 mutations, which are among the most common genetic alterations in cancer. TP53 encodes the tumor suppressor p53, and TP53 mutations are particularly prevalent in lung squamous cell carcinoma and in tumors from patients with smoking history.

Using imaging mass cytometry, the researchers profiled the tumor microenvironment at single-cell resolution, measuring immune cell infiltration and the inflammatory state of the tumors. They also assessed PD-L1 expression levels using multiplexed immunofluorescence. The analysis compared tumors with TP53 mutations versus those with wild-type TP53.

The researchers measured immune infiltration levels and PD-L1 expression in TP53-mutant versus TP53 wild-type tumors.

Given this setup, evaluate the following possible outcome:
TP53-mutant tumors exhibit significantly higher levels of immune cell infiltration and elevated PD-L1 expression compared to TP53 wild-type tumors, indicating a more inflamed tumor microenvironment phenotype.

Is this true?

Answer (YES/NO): NO